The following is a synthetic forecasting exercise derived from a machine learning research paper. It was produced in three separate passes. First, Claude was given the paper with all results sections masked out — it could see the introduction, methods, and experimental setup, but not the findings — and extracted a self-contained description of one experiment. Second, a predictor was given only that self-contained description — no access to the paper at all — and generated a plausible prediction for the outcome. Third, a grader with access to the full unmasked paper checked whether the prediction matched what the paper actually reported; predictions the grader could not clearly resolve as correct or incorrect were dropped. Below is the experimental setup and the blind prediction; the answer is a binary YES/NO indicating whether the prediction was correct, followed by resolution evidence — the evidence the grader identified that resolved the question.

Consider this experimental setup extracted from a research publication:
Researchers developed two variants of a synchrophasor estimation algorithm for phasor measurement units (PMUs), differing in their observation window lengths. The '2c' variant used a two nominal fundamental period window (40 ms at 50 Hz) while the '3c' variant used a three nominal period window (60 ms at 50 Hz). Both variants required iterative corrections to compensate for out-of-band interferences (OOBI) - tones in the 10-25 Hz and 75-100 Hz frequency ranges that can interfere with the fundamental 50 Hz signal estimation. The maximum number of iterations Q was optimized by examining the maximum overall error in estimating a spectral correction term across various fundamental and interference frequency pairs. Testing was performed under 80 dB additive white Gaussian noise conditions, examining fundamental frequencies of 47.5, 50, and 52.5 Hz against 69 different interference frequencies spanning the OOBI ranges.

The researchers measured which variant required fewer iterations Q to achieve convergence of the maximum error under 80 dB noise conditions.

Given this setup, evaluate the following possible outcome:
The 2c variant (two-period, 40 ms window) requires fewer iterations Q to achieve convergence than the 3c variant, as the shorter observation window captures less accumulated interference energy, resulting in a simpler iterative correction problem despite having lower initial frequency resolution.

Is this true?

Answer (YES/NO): NO